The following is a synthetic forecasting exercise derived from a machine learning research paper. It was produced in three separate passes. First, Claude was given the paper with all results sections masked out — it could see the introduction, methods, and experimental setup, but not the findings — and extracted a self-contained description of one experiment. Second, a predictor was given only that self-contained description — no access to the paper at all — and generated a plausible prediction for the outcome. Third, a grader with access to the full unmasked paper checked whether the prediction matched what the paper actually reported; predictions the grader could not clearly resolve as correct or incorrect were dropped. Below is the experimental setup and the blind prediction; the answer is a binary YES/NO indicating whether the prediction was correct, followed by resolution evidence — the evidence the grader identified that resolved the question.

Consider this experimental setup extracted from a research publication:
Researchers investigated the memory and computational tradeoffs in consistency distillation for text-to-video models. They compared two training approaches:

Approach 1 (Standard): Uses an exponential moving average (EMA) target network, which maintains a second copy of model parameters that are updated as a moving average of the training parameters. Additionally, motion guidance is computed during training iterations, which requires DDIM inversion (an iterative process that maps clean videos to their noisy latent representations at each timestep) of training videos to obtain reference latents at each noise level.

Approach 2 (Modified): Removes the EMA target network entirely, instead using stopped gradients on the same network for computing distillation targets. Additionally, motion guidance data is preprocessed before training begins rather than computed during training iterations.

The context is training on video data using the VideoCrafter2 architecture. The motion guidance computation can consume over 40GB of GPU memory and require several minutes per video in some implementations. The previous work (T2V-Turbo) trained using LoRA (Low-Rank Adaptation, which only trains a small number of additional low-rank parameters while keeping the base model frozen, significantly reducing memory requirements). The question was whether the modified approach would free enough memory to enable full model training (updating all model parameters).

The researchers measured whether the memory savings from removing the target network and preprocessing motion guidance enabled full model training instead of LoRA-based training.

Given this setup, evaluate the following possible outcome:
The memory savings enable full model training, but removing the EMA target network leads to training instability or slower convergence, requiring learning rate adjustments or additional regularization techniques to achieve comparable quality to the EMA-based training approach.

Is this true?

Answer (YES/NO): NO